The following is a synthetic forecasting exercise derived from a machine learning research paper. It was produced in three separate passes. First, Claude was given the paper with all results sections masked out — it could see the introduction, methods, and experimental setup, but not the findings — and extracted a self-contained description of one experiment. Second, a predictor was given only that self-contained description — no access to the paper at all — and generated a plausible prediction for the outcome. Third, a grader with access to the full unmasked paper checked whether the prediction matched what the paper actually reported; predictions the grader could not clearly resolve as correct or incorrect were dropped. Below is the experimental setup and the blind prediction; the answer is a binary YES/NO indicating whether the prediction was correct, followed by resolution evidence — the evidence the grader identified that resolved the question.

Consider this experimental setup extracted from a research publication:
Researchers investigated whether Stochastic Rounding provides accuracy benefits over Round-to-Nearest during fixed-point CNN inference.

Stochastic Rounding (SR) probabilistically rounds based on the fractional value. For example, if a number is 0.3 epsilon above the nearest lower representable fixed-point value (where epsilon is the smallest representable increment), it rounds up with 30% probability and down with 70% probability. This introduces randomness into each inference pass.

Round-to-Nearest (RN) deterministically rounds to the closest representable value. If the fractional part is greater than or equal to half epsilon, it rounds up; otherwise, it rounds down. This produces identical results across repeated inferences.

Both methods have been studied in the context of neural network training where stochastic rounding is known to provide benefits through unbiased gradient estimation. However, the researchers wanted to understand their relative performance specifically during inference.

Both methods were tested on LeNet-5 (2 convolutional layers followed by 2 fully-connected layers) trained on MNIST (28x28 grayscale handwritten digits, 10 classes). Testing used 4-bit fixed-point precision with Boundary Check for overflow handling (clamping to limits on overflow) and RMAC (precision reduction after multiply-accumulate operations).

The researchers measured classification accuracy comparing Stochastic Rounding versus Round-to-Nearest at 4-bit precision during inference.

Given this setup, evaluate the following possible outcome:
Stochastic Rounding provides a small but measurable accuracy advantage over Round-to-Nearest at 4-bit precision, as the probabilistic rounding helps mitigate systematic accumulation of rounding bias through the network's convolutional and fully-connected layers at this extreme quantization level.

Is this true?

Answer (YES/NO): NO